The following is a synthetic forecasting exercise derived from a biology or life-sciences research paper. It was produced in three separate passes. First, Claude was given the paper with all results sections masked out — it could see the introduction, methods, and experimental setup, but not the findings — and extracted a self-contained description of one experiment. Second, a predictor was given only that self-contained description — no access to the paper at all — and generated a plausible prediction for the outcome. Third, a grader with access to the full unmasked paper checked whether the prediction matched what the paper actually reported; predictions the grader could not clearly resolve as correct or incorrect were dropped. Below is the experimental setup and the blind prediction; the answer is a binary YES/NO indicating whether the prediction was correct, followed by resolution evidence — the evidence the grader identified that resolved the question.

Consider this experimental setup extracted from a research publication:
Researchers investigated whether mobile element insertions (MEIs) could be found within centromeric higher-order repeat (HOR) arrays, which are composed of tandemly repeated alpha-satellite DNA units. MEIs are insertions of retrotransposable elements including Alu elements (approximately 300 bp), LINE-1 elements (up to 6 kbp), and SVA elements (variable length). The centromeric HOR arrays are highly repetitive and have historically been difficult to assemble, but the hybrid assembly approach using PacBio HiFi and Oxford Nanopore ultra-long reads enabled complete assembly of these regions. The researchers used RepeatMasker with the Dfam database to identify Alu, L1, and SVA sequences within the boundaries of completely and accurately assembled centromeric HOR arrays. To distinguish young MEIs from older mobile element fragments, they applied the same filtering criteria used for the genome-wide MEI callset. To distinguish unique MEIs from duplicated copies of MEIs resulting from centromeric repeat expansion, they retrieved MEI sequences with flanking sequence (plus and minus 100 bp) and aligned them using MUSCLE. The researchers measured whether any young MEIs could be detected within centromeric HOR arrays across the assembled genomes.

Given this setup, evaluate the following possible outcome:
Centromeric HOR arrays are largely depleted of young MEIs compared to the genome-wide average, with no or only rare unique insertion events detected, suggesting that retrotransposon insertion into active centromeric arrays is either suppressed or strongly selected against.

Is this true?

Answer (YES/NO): NO